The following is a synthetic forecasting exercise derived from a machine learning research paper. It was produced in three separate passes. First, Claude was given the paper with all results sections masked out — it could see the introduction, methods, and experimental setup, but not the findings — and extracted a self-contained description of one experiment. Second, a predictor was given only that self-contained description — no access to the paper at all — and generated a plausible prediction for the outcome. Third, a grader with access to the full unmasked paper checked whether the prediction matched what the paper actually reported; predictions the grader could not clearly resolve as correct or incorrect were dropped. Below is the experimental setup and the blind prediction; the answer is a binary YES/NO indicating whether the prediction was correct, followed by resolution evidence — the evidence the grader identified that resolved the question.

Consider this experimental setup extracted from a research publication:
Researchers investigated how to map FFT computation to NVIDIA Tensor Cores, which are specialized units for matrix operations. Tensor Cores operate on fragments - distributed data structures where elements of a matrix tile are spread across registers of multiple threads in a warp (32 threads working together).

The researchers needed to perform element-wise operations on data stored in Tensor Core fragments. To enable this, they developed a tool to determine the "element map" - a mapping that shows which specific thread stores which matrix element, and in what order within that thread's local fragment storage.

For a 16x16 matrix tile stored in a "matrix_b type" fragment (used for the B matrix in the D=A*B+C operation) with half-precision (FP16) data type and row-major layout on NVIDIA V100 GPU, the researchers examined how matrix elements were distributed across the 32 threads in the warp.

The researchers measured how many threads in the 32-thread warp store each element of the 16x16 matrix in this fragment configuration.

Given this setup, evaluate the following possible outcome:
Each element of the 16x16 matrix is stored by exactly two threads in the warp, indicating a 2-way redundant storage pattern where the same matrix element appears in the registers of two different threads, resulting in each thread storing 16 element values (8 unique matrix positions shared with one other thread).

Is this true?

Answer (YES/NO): YES